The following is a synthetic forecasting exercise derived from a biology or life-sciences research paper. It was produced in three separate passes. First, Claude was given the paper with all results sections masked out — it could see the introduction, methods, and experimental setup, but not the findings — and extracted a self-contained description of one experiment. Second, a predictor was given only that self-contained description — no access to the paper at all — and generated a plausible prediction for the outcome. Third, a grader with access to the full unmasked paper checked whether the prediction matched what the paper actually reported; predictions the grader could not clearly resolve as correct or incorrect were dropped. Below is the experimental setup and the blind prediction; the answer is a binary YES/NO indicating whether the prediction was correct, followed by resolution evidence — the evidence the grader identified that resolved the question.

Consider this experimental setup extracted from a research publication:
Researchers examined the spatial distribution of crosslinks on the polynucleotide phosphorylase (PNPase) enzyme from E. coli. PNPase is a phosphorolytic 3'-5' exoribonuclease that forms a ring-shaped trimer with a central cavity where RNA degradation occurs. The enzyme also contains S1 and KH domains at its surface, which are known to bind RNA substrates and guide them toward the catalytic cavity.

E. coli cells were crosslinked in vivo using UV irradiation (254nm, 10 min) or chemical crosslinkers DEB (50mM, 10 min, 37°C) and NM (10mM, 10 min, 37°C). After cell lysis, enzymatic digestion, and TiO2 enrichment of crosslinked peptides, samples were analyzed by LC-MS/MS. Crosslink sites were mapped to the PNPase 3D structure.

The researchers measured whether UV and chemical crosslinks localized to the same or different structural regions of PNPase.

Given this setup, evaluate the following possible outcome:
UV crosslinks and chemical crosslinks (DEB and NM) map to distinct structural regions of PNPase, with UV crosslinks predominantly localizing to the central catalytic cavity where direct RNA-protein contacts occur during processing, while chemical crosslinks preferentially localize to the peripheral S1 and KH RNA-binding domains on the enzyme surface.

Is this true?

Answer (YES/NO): YES